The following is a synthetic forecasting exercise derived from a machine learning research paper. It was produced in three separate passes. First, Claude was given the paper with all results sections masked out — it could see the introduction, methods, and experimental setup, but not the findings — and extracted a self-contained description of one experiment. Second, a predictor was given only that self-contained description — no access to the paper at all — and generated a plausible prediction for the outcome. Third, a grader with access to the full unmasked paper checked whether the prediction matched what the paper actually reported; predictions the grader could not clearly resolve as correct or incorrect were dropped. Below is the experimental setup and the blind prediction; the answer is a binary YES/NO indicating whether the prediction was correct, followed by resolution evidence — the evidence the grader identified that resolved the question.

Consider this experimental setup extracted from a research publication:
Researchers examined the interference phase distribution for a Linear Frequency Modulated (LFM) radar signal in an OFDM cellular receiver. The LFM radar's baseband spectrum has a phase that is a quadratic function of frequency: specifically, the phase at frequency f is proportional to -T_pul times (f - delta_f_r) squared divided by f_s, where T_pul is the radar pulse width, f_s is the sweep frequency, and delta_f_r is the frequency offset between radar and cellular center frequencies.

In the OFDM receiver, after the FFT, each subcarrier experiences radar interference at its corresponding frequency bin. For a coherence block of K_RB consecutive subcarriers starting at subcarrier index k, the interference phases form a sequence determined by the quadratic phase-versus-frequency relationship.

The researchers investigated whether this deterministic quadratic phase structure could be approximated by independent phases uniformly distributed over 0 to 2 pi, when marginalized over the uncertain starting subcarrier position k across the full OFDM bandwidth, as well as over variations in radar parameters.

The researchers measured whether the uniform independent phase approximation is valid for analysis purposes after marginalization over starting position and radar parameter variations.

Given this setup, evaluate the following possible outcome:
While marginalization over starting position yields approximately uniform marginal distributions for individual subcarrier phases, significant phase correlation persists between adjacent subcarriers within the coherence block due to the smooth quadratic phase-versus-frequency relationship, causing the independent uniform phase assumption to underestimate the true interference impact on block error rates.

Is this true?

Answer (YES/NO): NO